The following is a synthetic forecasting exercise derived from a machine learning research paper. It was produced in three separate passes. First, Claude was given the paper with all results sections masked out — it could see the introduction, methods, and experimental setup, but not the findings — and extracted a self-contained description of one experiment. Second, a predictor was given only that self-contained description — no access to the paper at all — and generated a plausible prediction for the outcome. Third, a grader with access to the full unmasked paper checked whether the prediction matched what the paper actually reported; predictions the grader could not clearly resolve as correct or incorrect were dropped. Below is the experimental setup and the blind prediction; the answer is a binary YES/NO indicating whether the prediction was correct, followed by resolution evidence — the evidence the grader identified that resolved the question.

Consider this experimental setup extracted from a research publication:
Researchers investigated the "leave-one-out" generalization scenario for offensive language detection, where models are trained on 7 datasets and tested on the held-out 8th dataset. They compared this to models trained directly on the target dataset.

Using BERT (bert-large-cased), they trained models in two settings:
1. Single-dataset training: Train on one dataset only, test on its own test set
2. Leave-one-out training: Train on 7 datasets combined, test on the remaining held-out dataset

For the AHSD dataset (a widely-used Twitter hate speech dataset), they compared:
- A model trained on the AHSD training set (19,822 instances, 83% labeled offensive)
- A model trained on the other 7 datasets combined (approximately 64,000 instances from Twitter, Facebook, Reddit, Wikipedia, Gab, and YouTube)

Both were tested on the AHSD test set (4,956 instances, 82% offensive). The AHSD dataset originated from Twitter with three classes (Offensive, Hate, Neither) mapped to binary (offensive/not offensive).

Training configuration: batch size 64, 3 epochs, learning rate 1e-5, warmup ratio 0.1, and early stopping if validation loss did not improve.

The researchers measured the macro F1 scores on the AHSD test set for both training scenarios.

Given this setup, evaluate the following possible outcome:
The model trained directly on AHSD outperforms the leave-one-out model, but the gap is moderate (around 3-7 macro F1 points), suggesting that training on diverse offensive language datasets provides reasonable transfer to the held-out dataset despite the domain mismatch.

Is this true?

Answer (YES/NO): NO